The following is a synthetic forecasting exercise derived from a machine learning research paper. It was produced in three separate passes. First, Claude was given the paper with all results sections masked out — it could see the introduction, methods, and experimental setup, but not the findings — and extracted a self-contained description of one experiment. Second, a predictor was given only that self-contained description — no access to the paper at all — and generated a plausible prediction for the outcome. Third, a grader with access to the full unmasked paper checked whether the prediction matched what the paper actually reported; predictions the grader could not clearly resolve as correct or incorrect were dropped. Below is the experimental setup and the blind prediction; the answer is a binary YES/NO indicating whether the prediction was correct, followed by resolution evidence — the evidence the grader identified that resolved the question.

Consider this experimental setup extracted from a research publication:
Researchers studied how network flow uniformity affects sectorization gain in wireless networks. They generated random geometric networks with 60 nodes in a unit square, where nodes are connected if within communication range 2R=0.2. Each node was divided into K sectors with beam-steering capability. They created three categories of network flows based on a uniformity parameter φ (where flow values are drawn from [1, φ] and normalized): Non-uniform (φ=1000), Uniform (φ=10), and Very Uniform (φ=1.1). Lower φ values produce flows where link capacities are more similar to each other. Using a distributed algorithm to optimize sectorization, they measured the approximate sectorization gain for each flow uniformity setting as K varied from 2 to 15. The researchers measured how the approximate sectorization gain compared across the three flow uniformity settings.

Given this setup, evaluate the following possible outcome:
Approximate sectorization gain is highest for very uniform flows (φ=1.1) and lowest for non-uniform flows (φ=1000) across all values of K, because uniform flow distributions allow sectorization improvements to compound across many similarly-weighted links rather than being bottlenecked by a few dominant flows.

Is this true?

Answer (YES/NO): YES